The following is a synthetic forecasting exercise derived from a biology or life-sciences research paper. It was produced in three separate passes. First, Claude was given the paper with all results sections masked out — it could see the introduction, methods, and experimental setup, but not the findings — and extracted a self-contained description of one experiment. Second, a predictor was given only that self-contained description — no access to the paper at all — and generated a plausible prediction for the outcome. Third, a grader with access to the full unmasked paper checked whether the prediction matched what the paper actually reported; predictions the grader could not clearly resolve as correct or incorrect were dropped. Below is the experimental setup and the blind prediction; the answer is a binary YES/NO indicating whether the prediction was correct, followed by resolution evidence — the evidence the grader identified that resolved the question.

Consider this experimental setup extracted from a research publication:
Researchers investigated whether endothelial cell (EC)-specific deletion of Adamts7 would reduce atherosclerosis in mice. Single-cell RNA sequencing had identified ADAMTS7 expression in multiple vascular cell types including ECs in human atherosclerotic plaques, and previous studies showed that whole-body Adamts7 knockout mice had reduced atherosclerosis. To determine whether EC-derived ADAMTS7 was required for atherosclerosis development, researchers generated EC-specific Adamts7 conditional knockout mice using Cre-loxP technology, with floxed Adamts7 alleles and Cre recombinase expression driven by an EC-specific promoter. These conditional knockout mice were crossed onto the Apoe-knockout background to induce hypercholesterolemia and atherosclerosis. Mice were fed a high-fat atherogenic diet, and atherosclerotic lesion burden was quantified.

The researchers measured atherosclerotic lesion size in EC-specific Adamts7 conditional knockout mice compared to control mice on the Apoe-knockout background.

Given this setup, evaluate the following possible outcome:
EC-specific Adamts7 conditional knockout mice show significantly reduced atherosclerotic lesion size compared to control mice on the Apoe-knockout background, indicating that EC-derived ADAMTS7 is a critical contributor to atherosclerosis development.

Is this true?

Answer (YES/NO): NO